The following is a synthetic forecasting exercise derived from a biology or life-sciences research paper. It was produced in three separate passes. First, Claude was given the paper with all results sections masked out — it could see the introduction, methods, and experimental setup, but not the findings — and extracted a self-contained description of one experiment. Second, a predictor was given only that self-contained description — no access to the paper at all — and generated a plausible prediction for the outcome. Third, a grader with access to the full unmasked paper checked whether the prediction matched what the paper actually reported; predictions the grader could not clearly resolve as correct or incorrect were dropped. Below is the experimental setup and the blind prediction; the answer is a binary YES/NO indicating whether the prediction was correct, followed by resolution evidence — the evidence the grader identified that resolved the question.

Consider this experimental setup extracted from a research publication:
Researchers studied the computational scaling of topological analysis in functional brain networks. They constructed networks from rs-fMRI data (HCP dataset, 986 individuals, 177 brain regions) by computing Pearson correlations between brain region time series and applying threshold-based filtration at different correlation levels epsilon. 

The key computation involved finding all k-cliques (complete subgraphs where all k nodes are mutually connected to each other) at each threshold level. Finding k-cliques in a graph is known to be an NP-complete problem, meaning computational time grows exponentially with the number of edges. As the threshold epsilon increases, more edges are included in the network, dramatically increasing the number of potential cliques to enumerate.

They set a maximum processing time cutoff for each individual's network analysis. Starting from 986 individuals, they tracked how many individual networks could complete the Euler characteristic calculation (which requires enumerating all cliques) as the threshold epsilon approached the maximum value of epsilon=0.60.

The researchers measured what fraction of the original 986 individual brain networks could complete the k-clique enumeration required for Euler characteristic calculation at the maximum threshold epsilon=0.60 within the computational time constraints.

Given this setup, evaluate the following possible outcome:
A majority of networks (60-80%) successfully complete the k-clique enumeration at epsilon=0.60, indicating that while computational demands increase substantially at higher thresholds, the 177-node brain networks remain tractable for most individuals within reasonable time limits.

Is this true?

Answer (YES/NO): NO